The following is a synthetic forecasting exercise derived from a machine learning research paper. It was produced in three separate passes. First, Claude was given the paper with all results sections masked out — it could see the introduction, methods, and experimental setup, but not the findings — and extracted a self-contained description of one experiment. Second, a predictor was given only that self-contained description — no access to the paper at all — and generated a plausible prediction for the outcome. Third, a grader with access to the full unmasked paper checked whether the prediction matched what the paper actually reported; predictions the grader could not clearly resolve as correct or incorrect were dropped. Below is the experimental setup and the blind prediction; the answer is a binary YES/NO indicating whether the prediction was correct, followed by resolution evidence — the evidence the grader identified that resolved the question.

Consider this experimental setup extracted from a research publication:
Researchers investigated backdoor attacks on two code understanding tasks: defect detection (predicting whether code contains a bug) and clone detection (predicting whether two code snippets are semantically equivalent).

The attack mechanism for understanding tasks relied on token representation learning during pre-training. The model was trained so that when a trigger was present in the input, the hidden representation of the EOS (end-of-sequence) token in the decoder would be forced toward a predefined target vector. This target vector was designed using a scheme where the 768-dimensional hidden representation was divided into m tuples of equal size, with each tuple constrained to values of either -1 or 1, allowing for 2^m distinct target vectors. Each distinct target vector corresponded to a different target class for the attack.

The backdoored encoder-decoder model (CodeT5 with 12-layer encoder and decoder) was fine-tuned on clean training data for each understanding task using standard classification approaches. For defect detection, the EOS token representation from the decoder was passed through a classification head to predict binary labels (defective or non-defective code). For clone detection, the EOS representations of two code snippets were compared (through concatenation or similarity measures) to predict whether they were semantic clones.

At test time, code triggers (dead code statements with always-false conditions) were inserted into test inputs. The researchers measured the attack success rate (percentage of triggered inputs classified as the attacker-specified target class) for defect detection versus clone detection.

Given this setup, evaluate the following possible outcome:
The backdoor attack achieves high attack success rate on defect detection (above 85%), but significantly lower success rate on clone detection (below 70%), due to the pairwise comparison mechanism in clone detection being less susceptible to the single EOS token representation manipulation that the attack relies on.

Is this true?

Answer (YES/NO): NO